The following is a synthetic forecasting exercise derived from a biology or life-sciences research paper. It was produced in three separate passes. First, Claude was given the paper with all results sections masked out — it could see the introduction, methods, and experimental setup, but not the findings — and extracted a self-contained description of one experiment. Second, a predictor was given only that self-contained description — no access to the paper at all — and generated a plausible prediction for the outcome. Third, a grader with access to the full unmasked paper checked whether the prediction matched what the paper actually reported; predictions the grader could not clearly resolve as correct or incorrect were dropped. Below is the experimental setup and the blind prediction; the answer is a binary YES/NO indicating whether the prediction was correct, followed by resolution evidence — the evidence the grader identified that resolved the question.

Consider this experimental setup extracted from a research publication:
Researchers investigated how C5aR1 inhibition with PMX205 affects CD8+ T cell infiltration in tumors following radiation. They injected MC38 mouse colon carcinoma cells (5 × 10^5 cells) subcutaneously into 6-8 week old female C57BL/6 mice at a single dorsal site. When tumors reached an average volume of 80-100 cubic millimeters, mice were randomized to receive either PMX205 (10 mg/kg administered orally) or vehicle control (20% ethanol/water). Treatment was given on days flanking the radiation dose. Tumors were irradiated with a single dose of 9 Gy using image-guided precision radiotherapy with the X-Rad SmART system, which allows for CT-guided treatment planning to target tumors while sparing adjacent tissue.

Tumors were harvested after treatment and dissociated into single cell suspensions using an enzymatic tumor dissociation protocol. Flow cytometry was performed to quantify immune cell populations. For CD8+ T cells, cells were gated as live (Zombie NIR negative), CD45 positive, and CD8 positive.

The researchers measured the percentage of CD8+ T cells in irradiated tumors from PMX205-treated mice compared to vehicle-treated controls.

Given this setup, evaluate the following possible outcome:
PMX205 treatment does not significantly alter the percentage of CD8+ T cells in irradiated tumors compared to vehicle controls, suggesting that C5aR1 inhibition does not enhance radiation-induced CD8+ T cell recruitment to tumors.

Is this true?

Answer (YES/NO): NO